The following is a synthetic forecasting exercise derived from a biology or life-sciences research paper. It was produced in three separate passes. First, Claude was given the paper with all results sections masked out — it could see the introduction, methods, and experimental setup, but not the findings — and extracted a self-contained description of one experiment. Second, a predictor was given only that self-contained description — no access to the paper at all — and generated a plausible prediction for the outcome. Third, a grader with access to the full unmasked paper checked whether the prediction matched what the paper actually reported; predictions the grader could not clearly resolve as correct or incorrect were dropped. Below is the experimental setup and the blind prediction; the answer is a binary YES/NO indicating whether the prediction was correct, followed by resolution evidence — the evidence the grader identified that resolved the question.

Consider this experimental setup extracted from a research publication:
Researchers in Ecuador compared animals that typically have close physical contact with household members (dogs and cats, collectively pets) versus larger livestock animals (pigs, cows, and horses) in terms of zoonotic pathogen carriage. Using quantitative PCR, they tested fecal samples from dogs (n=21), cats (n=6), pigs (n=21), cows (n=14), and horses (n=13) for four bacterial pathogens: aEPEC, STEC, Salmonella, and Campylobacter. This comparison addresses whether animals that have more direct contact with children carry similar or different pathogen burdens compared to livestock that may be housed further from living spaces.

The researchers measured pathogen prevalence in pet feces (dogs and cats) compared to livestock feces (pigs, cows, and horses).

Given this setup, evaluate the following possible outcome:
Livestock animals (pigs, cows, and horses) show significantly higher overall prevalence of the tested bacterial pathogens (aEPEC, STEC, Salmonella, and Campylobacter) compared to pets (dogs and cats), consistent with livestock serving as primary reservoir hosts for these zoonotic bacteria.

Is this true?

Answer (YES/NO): NO